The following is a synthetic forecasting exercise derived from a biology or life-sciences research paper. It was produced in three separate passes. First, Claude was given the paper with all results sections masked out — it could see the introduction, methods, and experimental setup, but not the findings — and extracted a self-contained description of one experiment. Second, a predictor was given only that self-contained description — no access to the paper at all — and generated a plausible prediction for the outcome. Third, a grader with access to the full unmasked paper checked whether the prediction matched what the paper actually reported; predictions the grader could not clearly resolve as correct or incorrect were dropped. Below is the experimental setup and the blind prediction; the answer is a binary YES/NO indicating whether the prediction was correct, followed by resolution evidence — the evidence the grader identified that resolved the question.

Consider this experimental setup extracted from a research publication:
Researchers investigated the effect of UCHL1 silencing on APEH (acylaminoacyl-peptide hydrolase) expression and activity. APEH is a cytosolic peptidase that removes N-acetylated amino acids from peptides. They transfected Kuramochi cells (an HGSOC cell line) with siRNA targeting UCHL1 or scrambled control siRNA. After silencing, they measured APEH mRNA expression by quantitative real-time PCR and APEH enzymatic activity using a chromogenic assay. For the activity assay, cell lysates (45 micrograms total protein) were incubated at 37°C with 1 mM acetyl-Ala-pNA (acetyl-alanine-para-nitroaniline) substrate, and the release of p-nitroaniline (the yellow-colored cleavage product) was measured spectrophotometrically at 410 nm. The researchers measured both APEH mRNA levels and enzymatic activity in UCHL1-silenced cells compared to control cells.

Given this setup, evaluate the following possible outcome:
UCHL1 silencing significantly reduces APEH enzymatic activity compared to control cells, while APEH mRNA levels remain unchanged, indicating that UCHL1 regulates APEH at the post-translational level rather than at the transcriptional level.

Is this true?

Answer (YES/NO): NO